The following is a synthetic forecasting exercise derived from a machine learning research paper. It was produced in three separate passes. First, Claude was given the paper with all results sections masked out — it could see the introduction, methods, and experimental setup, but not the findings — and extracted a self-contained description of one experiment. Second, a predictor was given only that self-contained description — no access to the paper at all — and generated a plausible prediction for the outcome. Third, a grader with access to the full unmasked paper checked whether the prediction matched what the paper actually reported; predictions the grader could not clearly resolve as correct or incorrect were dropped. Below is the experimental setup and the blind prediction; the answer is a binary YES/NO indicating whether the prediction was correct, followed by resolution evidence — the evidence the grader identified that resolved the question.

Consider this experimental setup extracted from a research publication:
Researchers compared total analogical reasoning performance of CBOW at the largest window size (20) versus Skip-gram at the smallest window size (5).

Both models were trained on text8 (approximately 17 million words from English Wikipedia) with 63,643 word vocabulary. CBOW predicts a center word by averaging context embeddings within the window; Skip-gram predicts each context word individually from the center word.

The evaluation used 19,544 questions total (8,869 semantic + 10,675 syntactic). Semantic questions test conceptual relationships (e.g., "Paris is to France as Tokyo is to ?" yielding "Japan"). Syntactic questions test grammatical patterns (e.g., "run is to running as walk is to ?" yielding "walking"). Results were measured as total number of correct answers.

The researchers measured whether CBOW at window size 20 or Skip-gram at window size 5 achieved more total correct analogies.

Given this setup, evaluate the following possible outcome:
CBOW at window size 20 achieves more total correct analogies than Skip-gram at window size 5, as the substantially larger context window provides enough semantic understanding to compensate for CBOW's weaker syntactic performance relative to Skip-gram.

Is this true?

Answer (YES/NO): NO